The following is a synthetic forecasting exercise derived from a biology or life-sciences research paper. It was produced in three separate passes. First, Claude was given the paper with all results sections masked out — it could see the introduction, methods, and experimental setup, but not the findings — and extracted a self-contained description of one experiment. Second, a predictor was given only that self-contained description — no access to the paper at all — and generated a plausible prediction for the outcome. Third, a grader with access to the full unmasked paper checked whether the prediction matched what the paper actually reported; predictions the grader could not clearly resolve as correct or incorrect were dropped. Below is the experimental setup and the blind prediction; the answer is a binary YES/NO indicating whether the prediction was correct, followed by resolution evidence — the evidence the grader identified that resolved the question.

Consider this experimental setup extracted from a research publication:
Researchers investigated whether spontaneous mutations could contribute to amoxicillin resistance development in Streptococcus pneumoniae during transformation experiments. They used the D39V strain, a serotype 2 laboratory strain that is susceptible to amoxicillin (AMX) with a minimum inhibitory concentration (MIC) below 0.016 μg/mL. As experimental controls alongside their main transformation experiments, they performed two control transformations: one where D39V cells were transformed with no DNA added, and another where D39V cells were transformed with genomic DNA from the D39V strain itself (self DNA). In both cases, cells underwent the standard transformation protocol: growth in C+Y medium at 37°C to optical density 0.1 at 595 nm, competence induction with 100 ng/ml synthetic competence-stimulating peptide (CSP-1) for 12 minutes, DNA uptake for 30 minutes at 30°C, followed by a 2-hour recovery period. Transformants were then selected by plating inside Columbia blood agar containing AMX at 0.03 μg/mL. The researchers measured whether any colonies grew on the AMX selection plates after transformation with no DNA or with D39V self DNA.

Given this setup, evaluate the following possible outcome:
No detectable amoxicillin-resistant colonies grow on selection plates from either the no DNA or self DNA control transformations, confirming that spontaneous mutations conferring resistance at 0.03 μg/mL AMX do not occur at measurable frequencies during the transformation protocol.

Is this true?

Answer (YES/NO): YES